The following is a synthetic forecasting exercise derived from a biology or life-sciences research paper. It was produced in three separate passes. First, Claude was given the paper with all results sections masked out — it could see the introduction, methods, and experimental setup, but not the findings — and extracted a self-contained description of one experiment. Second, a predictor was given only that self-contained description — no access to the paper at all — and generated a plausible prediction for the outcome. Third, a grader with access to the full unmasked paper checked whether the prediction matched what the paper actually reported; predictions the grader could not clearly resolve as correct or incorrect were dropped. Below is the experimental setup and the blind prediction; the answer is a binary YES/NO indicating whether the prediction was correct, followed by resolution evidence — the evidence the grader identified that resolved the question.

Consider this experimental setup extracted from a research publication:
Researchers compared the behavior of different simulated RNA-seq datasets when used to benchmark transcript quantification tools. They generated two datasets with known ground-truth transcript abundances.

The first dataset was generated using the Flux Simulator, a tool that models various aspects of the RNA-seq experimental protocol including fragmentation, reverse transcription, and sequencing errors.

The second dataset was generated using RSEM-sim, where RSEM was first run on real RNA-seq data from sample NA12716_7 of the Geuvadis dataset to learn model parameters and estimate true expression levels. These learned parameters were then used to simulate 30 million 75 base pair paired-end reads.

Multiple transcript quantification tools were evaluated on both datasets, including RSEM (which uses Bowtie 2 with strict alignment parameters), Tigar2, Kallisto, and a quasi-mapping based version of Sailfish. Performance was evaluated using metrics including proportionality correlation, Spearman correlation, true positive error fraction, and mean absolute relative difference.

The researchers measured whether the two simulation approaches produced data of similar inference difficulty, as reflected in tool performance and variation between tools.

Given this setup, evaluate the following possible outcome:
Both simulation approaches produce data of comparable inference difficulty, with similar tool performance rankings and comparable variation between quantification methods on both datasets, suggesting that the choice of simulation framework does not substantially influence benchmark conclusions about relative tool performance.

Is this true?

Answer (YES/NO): NO